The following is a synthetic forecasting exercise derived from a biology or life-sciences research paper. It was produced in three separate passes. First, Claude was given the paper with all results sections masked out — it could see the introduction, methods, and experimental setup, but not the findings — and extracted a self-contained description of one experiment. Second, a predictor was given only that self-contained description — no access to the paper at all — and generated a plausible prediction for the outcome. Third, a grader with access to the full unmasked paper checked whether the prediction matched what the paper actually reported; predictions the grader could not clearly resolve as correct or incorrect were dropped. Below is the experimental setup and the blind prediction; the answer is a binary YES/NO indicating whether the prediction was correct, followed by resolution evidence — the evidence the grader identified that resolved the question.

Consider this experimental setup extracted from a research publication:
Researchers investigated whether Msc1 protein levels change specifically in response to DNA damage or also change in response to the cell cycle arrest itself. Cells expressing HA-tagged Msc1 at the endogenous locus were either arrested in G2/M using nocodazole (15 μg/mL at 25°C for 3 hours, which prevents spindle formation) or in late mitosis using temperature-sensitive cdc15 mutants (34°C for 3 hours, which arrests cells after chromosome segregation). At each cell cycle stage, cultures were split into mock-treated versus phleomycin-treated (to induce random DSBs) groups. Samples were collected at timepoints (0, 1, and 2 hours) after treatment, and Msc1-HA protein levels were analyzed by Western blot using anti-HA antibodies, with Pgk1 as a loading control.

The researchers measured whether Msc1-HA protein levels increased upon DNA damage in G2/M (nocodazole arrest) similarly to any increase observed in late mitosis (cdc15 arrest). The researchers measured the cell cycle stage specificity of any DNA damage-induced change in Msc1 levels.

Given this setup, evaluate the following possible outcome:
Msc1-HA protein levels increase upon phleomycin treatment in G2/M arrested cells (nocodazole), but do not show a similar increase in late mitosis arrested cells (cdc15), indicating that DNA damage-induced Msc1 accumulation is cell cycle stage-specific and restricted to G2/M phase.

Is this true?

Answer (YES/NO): NO